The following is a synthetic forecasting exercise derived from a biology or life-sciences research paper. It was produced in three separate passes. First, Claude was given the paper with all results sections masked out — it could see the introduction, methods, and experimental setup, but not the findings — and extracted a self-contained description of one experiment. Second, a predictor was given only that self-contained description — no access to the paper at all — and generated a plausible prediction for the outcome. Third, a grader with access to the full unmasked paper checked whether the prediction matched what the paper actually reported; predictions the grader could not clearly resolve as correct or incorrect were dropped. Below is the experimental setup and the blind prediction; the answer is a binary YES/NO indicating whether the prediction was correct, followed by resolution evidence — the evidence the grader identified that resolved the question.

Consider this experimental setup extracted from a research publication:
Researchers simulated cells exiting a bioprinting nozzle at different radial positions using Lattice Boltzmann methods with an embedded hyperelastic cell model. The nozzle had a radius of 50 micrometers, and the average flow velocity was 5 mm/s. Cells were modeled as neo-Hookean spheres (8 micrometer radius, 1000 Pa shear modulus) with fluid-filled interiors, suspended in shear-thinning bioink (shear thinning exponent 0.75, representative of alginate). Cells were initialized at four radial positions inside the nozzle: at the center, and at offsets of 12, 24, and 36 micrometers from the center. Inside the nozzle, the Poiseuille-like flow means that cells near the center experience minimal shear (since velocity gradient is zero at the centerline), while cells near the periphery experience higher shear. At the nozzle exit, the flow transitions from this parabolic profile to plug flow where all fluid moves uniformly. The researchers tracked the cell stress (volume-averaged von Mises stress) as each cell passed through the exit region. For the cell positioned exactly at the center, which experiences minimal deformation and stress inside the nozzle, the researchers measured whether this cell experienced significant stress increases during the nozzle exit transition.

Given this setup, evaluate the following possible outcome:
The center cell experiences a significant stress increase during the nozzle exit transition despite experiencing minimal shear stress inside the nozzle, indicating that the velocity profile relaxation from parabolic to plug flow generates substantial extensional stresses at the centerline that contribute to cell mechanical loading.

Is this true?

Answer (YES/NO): YES